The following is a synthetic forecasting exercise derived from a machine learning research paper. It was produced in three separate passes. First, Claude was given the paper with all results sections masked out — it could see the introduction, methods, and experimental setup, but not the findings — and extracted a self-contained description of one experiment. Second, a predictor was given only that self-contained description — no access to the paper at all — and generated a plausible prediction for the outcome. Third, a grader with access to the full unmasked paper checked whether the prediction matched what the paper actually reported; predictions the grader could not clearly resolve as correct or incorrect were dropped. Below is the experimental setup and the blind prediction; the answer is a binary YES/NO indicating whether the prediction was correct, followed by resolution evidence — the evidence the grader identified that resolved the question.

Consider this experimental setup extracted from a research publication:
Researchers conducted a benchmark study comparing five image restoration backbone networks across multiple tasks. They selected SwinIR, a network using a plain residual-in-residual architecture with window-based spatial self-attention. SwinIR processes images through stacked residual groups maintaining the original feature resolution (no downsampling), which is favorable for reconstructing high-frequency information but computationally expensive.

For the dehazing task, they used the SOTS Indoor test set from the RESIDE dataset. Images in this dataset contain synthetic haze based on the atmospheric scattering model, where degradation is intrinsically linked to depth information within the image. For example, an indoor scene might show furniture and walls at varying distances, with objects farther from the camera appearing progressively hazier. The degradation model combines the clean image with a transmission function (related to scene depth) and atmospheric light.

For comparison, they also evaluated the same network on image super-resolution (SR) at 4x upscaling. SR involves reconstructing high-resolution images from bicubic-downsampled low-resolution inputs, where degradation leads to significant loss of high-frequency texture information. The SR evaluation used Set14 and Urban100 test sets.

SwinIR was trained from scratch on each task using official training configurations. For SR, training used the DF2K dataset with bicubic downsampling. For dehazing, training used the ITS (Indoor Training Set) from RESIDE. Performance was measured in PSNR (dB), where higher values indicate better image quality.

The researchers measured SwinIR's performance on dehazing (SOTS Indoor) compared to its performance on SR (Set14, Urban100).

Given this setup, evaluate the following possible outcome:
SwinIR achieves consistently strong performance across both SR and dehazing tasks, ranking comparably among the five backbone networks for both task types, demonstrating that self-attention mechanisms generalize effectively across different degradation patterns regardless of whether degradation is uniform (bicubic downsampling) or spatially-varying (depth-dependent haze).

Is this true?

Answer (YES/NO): NO